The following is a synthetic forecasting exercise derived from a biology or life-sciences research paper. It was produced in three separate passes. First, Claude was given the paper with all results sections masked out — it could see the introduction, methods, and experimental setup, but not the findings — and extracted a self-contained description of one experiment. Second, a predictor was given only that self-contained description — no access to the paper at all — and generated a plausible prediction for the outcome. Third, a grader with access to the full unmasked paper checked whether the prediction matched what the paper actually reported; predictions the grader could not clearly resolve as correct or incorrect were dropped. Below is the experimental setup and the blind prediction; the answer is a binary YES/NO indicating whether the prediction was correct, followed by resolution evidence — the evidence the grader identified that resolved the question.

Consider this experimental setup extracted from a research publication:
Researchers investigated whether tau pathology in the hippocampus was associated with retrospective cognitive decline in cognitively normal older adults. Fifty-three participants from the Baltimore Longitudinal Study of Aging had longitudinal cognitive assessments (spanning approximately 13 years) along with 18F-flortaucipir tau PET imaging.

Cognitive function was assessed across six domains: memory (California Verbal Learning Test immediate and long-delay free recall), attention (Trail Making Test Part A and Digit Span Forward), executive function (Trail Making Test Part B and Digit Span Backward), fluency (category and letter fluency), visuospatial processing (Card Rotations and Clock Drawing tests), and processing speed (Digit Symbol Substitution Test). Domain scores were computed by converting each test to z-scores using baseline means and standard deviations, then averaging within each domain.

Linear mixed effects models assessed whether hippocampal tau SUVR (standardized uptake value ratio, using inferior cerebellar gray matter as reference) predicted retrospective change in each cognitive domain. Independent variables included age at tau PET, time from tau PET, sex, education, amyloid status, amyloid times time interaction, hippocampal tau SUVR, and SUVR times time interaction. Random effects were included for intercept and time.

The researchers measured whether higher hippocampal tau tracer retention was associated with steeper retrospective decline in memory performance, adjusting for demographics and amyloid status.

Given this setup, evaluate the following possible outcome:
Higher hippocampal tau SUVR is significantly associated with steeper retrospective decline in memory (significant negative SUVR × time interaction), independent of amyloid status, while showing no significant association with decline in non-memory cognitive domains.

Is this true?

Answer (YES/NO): NO